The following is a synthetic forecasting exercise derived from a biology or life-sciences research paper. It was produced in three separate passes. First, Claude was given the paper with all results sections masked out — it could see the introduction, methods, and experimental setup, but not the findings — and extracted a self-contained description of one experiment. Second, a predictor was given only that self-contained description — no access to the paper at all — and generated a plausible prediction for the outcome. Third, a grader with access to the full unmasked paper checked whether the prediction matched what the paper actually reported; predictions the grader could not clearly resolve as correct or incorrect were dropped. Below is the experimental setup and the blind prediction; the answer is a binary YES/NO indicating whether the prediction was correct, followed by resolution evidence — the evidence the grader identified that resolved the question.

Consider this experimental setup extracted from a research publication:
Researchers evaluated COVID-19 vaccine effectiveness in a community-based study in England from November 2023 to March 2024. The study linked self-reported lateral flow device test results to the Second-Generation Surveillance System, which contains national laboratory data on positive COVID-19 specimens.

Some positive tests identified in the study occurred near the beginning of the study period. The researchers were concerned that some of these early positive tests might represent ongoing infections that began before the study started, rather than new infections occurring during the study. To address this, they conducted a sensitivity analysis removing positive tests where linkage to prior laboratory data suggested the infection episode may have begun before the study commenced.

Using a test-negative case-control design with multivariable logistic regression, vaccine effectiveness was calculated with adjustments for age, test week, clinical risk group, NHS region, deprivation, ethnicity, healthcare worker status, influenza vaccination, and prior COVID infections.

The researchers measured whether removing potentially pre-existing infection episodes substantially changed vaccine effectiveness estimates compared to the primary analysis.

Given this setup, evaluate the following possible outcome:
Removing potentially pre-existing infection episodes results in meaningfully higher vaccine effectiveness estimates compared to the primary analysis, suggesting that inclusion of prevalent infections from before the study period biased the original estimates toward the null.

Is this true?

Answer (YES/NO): NO